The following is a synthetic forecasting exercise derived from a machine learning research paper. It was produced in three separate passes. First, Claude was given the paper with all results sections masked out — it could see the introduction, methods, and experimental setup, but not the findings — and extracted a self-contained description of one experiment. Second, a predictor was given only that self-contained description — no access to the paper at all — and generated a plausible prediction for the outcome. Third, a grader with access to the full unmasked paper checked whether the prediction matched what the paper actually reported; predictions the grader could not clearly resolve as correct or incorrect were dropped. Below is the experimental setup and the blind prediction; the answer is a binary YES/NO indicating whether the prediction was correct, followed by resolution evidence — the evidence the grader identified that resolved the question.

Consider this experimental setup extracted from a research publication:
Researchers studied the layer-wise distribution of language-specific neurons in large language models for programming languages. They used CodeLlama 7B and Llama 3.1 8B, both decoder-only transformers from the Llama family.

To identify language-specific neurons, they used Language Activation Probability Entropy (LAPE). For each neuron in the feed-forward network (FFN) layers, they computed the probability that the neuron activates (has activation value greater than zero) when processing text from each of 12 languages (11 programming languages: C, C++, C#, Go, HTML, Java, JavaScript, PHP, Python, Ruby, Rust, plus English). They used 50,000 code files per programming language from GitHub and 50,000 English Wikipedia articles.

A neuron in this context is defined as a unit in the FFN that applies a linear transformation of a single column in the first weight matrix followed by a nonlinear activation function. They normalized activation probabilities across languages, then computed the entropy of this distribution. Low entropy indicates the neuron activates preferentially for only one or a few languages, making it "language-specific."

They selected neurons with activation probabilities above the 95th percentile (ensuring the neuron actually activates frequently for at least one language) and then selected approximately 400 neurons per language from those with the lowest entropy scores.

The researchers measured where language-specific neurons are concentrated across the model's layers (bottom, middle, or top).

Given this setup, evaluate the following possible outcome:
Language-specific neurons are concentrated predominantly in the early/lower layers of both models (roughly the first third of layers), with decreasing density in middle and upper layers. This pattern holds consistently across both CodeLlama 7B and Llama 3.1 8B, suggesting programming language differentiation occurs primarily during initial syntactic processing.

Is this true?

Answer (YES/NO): NO